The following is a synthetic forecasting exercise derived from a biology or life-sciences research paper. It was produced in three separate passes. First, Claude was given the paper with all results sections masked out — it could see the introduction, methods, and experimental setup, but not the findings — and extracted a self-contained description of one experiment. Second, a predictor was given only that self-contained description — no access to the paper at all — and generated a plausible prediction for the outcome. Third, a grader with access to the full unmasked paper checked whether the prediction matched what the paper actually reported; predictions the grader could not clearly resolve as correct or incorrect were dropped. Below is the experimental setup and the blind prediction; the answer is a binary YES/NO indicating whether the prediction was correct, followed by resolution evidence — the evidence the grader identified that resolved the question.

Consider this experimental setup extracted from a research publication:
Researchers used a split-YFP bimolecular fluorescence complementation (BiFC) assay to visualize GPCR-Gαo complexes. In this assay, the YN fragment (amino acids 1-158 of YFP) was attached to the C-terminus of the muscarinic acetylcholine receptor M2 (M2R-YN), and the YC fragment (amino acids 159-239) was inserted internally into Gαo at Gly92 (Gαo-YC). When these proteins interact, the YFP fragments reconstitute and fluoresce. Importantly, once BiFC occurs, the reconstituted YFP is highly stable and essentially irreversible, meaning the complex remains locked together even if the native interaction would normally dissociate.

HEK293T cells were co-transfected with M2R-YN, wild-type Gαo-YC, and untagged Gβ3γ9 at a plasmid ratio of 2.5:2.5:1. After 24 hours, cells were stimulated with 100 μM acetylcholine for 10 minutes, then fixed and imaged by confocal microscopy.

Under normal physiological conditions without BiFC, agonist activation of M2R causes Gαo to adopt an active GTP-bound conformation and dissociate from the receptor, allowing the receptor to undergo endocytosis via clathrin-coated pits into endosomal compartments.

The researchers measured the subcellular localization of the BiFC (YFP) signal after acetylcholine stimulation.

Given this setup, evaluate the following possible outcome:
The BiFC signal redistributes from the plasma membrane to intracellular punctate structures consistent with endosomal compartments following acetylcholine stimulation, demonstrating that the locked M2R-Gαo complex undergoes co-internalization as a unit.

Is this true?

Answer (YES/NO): YES